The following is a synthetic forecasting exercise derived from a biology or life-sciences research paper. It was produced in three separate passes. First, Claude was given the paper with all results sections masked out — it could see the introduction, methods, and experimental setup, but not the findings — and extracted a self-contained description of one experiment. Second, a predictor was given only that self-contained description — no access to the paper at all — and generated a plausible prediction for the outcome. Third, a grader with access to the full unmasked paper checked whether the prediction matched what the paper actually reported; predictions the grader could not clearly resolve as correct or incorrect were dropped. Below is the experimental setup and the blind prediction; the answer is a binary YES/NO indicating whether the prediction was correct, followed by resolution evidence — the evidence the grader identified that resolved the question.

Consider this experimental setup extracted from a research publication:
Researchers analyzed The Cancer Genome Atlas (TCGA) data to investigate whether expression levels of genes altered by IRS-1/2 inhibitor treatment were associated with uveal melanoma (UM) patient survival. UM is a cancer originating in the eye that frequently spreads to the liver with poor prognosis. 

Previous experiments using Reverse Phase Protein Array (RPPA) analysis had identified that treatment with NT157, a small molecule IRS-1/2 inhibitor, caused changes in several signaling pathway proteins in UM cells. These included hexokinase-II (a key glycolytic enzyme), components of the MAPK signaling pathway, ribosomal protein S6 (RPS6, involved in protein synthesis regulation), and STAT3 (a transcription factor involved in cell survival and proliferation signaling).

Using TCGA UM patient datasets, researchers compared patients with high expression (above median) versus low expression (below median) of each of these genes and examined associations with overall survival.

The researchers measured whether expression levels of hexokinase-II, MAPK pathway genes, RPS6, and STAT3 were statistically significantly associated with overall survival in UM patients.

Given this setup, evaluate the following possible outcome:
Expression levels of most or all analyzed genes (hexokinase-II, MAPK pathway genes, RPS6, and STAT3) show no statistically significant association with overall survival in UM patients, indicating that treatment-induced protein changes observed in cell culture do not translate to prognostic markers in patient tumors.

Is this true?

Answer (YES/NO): YES